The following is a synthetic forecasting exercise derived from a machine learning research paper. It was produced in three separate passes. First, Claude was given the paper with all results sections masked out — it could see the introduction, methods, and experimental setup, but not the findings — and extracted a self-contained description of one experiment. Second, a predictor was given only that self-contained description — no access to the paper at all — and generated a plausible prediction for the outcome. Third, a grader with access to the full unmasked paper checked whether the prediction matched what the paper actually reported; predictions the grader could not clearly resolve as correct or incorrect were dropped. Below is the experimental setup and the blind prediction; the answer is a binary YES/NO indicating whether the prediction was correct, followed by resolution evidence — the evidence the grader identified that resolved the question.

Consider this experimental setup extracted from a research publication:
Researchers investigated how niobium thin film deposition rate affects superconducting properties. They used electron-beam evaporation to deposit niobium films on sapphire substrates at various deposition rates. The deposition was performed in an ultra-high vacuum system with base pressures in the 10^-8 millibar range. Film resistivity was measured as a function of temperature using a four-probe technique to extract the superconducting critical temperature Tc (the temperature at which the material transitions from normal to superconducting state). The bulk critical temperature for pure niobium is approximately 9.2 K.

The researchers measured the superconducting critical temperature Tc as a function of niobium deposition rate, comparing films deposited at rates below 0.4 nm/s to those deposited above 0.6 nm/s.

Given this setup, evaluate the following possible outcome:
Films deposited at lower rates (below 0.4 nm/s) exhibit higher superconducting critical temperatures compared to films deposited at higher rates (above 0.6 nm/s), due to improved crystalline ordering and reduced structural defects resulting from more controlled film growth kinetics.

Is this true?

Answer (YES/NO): NO